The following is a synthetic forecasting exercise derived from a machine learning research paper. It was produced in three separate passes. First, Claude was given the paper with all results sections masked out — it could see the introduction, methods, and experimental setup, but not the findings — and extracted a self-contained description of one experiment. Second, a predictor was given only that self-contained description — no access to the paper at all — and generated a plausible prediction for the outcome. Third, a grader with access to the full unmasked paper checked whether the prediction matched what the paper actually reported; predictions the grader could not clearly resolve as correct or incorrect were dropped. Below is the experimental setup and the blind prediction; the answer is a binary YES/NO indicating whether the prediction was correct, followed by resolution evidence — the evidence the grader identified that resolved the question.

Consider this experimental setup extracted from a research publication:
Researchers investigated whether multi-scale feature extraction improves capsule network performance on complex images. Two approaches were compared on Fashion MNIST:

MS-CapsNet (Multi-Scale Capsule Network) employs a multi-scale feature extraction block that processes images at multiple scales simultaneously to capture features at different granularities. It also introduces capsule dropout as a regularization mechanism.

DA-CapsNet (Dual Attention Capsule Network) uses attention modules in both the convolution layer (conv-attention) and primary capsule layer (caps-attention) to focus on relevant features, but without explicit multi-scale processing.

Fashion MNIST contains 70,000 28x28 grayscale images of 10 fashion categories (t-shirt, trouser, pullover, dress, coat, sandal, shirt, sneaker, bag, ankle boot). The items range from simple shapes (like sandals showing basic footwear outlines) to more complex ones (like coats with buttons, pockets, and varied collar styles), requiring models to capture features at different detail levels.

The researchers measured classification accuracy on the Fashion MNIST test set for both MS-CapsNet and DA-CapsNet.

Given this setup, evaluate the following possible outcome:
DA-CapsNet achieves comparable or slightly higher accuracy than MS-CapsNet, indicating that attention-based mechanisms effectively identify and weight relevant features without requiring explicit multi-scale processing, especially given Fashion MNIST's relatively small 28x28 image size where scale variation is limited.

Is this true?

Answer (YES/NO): NO